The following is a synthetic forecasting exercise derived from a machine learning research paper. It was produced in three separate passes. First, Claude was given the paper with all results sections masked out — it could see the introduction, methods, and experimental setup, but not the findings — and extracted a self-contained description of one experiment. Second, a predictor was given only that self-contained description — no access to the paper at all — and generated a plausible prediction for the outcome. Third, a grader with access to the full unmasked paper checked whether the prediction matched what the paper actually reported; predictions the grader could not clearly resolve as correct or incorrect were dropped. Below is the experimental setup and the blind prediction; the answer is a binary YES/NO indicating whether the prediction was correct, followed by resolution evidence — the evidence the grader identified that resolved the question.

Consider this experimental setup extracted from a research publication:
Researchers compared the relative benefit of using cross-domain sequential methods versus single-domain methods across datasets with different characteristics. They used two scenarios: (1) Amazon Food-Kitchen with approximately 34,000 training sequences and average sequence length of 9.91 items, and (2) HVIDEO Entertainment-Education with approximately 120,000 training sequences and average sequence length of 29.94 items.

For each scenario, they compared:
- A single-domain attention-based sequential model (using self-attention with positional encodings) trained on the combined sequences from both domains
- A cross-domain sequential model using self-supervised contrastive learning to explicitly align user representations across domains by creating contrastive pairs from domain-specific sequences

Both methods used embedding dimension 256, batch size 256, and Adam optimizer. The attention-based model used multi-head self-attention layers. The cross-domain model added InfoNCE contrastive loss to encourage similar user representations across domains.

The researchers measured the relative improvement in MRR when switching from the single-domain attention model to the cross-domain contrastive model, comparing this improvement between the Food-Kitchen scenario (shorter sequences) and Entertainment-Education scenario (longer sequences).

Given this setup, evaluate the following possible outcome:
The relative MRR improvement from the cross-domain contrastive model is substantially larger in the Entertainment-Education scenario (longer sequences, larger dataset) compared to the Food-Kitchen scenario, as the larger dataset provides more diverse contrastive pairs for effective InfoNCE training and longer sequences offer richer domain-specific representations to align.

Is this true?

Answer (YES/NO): NO